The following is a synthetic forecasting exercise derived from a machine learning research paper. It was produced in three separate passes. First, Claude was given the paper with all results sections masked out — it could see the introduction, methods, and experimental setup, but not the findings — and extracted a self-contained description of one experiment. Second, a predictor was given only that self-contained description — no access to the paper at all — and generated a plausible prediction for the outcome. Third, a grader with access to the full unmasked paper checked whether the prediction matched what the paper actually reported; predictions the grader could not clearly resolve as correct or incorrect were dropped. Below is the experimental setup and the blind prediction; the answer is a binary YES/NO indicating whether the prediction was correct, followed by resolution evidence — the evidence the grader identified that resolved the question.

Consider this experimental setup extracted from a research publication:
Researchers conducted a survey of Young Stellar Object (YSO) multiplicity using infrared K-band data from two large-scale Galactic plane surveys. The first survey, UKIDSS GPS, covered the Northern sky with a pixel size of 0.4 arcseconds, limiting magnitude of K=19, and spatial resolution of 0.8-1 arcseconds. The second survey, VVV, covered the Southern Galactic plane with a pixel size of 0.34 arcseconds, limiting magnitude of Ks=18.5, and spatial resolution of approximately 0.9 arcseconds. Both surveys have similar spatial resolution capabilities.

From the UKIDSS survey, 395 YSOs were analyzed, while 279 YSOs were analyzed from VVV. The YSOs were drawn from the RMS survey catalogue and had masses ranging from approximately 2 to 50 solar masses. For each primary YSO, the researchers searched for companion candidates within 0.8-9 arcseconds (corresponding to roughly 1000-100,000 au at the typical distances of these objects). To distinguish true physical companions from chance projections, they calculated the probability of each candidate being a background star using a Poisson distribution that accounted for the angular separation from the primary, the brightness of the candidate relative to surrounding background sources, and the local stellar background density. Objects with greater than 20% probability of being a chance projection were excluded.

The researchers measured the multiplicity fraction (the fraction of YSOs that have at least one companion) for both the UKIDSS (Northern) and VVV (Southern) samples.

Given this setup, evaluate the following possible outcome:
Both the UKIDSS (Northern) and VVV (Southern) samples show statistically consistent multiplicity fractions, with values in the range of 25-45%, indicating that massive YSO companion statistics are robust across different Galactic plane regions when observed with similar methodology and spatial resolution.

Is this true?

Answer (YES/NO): NO